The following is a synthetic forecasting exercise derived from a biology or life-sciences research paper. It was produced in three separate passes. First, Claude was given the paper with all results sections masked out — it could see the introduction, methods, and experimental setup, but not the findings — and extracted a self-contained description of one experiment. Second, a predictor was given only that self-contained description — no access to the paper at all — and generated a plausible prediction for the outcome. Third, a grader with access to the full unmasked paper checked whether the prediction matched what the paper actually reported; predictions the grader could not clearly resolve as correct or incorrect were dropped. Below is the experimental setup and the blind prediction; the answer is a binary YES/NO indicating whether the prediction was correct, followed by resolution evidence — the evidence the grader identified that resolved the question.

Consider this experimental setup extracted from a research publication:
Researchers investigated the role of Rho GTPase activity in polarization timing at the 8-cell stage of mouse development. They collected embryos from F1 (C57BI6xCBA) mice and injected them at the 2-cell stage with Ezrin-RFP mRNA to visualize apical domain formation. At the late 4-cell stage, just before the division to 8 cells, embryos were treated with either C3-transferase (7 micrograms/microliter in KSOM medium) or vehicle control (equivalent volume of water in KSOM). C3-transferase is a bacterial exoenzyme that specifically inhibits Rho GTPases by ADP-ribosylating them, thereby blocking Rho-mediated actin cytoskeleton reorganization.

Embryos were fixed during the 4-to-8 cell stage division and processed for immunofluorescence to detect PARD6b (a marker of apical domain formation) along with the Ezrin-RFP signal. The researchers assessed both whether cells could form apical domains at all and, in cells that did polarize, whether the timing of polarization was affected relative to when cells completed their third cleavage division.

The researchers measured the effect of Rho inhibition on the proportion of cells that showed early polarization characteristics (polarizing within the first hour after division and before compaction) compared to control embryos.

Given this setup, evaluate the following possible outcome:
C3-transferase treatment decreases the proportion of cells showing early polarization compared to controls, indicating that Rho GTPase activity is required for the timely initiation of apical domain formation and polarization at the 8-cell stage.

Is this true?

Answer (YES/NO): YES